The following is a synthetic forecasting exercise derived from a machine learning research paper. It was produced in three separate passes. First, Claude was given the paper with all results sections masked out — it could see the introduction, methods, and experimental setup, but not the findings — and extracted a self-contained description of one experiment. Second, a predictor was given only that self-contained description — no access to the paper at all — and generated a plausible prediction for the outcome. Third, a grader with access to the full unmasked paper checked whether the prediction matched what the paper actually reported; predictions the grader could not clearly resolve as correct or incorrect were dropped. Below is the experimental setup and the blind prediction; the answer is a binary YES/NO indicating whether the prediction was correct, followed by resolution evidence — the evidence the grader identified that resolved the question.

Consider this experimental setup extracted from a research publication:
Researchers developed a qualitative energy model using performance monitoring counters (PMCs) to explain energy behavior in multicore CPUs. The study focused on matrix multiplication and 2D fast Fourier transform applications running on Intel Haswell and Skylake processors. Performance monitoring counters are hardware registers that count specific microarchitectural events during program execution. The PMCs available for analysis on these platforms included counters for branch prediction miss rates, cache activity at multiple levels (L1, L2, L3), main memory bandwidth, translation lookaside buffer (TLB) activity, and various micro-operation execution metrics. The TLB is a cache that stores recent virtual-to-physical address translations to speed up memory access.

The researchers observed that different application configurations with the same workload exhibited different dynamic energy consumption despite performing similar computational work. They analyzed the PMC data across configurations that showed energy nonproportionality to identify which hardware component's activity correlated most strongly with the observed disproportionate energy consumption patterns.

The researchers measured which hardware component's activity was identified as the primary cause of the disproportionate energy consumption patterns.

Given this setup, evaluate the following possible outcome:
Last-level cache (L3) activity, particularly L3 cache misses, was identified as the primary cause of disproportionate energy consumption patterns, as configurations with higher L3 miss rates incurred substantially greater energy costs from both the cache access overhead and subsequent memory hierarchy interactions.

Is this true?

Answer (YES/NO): NO